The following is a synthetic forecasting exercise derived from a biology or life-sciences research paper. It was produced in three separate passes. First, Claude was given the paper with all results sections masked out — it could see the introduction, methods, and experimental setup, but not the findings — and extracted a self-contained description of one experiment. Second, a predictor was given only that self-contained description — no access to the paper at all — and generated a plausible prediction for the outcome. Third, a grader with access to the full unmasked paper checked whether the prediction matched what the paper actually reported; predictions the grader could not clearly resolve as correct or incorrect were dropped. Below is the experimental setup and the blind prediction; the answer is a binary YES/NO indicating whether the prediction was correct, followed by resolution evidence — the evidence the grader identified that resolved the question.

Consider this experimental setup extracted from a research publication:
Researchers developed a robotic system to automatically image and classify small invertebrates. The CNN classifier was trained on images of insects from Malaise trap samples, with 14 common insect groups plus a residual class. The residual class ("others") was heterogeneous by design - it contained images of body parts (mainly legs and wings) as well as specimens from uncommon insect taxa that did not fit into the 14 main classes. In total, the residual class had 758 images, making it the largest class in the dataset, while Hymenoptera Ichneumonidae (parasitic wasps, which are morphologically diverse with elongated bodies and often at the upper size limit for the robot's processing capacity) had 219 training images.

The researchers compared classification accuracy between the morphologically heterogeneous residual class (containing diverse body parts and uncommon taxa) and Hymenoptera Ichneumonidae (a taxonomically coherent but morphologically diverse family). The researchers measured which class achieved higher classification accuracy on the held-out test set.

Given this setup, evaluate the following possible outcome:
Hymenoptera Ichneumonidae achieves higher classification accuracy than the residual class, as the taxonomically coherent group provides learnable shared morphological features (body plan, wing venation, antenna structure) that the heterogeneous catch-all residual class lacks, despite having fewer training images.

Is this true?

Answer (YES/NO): NO